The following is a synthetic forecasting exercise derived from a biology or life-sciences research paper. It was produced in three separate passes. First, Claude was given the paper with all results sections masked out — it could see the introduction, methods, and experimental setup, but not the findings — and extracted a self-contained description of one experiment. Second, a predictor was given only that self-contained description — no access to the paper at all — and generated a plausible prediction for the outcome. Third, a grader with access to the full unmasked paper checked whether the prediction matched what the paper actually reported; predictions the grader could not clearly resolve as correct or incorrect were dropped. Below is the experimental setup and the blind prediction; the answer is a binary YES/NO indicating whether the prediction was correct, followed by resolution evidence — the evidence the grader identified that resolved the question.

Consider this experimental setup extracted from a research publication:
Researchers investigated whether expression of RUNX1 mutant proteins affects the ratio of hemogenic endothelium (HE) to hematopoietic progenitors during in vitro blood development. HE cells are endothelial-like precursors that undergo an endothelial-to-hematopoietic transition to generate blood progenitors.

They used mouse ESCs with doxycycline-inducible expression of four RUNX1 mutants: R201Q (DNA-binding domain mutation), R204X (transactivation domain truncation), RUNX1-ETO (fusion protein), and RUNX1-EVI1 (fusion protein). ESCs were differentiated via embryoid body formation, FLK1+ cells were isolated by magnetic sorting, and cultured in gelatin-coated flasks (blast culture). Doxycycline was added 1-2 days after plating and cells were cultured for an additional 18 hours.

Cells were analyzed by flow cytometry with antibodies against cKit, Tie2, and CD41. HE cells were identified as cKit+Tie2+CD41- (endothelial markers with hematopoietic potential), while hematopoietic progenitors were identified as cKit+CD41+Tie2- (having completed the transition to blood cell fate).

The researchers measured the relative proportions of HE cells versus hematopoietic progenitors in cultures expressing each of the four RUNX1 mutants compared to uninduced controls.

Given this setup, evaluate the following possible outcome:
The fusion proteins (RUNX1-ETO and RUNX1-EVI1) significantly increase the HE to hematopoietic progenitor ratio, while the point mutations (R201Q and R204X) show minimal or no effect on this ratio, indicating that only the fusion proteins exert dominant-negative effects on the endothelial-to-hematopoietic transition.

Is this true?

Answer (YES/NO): YES